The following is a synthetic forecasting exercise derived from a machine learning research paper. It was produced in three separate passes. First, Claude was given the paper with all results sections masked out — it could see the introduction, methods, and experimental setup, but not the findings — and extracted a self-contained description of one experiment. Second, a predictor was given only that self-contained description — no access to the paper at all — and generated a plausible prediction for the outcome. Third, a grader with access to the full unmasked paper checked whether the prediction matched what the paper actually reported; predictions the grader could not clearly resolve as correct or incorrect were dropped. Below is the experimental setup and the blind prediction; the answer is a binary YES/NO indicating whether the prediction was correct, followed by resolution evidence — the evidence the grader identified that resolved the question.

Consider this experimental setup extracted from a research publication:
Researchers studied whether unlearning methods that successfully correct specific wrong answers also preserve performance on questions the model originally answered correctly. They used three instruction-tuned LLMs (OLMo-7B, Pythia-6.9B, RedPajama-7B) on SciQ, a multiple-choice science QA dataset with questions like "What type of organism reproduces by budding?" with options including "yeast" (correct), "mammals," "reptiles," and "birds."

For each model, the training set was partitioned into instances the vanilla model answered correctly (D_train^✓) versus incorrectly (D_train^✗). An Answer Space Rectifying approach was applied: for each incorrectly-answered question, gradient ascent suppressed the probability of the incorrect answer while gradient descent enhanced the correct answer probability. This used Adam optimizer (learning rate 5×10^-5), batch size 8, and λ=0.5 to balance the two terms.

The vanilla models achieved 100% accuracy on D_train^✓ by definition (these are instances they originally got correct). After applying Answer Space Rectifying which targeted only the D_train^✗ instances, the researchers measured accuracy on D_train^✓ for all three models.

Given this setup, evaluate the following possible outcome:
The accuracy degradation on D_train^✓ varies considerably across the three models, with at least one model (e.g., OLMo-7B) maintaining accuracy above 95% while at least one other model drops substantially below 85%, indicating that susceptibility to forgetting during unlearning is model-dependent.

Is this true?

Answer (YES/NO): NO